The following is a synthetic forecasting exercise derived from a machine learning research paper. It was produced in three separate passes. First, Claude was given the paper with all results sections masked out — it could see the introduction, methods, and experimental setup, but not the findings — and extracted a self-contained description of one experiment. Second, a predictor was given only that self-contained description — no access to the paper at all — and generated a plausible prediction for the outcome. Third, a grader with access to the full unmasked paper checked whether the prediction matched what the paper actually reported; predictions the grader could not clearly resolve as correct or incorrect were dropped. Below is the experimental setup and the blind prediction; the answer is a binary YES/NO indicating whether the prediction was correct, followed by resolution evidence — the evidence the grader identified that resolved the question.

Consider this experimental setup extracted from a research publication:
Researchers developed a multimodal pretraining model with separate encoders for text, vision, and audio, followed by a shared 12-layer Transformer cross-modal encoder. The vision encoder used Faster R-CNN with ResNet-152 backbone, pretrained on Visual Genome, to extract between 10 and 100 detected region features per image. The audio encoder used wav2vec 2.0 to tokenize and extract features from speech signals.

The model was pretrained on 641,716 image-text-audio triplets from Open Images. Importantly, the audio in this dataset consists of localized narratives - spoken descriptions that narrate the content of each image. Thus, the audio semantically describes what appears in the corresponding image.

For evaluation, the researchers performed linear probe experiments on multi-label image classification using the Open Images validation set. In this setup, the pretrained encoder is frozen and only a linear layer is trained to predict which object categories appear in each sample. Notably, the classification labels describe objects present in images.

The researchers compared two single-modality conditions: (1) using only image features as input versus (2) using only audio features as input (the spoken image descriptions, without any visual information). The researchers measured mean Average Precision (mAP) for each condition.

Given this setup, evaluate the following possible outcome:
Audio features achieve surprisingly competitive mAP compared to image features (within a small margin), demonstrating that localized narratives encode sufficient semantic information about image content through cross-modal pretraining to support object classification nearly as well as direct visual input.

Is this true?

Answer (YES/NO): YES